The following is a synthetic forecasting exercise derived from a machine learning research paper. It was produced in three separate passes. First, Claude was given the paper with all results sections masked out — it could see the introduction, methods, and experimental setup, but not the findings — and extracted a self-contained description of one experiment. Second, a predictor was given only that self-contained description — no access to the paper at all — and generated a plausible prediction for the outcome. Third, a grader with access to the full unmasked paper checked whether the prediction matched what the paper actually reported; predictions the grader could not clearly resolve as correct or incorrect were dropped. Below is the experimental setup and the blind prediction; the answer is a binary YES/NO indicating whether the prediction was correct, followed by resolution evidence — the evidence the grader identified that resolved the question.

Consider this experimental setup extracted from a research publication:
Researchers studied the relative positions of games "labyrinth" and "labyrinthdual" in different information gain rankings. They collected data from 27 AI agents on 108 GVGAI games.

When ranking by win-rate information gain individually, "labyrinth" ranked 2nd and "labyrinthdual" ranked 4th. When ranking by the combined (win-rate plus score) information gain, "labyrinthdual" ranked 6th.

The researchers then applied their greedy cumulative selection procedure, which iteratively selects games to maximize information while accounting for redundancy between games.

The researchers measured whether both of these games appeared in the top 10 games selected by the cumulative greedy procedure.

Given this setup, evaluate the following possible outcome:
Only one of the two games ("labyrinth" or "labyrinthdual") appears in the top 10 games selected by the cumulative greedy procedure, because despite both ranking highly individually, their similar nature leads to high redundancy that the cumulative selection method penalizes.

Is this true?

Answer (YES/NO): YES